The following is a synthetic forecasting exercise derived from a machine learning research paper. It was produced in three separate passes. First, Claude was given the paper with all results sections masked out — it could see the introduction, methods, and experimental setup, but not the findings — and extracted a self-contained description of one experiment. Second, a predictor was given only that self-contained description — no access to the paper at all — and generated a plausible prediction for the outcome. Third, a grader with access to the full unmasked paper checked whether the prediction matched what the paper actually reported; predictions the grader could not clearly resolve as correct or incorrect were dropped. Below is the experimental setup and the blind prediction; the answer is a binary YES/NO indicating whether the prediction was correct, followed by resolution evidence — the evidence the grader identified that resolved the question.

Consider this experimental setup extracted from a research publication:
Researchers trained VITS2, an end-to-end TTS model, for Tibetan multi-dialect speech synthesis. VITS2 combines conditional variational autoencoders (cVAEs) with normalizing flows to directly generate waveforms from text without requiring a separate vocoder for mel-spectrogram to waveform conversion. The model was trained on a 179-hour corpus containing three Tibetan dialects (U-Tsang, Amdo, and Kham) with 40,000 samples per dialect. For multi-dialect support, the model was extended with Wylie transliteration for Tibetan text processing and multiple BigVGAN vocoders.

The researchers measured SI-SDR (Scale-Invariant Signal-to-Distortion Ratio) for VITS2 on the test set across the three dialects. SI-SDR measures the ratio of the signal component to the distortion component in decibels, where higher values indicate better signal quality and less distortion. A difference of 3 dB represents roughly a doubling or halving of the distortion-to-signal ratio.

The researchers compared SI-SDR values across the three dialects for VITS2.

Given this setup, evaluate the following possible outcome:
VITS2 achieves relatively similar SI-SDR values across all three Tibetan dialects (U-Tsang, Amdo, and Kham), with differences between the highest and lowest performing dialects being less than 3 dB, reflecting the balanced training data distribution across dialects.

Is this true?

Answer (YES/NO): YES